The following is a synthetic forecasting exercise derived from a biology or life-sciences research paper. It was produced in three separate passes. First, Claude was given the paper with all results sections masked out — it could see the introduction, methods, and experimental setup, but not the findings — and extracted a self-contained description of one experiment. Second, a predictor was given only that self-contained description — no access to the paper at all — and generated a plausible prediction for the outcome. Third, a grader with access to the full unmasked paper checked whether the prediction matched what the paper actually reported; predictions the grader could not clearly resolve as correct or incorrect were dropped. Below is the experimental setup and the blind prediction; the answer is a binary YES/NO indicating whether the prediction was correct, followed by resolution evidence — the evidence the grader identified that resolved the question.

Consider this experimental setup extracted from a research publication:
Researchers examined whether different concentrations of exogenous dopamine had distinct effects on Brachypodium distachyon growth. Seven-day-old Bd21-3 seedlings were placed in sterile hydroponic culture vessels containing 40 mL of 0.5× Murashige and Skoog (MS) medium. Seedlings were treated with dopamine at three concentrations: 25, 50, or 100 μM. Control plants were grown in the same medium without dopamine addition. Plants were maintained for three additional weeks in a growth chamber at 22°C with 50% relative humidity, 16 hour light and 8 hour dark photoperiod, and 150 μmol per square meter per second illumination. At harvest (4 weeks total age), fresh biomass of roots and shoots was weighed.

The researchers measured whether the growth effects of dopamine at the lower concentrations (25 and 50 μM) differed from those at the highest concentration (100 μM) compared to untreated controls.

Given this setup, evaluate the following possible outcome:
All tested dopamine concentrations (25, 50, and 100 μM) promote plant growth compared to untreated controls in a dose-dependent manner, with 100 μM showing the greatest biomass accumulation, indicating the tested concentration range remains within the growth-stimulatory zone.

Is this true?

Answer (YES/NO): NO